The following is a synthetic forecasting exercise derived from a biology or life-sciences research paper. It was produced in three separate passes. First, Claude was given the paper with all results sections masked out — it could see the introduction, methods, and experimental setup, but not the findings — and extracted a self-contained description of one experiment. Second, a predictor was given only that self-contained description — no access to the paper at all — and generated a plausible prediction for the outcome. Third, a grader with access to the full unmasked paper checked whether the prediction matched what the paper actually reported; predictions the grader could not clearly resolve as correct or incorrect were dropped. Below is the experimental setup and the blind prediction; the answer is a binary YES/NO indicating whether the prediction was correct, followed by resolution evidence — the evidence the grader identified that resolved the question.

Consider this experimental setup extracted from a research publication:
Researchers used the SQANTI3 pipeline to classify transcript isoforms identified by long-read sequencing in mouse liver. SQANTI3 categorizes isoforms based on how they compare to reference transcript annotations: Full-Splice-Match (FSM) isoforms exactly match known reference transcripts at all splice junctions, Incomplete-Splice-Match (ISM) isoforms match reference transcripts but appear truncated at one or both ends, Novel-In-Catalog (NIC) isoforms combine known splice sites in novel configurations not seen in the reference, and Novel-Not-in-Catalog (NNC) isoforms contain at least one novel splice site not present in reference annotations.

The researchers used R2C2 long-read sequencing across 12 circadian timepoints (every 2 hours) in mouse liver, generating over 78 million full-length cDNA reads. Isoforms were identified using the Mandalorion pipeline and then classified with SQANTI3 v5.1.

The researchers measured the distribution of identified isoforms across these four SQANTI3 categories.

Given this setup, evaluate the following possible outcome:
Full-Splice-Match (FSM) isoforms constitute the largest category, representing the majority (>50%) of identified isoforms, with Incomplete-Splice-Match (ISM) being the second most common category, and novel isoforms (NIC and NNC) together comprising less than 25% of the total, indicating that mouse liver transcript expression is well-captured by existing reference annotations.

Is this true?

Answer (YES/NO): NO